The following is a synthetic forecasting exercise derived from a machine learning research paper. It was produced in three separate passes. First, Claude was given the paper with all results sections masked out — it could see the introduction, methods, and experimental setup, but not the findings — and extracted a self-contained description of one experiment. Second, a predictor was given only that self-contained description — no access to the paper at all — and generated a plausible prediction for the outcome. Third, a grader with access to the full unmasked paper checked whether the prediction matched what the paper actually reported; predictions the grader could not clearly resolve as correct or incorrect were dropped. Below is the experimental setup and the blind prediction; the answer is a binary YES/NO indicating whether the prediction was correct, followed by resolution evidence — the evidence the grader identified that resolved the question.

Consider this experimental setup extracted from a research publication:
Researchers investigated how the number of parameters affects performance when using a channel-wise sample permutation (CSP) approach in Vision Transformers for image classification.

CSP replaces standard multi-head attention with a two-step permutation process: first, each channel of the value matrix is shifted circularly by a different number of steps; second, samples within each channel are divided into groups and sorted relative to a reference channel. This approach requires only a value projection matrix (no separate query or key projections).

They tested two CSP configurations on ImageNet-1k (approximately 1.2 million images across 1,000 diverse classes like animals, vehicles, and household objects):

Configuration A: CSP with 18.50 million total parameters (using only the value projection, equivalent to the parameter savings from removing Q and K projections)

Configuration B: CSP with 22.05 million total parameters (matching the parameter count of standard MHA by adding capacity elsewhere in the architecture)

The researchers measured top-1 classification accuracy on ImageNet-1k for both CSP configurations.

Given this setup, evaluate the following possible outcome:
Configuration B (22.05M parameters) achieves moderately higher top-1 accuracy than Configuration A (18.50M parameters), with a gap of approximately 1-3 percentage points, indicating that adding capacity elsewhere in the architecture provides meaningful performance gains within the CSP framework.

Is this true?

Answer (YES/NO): NO